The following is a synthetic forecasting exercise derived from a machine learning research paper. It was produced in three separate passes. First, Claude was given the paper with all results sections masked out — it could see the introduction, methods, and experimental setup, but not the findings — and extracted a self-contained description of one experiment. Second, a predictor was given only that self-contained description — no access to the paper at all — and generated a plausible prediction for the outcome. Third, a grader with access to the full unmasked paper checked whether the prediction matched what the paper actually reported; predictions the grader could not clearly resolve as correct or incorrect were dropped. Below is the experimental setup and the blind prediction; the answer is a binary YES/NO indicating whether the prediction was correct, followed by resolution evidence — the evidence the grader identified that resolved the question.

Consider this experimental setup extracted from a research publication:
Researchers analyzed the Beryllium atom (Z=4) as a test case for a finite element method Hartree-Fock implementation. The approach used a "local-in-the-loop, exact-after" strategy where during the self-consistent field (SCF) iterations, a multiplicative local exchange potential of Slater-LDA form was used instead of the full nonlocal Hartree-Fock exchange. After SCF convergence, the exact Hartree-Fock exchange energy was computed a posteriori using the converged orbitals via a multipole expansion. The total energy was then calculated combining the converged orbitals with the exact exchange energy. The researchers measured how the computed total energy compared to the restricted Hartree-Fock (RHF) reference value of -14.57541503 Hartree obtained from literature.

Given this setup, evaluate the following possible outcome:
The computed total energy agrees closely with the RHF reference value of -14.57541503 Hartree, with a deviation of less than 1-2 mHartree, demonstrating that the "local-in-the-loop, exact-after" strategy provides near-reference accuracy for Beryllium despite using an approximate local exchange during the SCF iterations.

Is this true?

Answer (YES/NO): NO